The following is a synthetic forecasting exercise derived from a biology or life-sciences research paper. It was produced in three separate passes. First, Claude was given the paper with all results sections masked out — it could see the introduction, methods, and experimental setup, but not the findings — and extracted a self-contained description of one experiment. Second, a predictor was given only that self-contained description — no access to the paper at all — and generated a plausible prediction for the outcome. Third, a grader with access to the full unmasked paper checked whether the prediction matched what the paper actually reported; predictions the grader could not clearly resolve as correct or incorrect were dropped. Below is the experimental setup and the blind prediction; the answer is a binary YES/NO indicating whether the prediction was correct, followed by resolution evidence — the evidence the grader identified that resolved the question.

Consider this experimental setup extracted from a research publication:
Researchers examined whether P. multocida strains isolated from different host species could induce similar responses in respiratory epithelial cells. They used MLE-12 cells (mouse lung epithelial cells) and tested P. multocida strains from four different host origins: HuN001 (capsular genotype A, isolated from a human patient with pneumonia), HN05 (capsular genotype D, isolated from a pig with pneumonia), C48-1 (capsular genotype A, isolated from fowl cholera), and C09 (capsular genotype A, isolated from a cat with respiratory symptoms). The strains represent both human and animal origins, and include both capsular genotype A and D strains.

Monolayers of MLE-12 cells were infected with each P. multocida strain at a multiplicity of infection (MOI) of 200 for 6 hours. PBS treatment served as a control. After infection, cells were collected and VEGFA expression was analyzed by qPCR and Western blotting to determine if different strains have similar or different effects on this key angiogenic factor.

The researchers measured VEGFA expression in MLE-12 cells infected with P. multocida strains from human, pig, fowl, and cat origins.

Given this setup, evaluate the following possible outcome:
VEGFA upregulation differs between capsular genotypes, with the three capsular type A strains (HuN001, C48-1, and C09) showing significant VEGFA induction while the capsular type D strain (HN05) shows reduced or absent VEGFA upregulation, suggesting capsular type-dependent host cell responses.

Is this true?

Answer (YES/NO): NO